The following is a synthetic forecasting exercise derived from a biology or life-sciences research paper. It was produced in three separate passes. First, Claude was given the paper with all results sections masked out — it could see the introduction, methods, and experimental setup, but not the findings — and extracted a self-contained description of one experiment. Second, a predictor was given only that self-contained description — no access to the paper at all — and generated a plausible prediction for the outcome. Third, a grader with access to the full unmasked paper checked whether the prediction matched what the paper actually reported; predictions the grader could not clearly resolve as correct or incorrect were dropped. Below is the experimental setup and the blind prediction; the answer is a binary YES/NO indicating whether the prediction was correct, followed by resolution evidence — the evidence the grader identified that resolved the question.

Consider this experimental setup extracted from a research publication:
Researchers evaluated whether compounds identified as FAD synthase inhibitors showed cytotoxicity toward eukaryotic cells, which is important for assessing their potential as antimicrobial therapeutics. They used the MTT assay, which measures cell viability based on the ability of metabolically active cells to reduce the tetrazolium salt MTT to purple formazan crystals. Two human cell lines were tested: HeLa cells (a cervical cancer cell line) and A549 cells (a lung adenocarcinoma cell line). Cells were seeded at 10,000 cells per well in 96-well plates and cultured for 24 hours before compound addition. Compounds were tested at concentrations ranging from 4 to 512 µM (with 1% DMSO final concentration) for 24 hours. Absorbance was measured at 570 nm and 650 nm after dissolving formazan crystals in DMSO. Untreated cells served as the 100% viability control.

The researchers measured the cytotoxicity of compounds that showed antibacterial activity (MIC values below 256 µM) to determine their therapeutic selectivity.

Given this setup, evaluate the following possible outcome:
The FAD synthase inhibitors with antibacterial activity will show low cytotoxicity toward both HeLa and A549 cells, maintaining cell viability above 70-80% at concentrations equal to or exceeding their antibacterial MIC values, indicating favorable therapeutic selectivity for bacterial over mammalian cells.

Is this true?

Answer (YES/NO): YES